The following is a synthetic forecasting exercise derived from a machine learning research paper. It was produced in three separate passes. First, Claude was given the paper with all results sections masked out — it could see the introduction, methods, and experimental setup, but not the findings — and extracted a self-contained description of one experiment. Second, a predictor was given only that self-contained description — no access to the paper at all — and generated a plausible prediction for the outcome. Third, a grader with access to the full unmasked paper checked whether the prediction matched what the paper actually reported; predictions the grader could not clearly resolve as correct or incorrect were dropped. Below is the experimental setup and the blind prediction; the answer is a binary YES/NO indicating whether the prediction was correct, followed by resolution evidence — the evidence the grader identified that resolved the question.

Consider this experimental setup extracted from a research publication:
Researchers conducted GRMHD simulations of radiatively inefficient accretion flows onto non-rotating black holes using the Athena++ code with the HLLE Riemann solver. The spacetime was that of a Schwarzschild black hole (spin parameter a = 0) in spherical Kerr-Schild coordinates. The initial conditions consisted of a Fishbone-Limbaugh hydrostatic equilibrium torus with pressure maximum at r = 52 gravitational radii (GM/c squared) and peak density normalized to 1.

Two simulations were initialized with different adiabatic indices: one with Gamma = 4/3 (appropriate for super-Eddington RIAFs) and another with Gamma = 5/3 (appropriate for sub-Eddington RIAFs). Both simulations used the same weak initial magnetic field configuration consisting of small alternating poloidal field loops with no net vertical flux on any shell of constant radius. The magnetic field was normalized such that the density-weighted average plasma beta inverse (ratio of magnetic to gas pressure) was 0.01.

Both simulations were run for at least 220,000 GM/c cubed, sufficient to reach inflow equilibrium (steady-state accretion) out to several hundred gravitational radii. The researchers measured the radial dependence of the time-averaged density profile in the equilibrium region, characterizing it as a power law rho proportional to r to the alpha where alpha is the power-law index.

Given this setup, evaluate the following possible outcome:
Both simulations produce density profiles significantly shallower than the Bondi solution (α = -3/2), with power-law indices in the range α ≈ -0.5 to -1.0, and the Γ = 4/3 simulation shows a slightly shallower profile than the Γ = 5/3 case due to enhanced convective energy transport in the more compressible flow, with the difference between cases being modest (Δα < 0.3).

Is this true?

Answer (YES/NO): NO